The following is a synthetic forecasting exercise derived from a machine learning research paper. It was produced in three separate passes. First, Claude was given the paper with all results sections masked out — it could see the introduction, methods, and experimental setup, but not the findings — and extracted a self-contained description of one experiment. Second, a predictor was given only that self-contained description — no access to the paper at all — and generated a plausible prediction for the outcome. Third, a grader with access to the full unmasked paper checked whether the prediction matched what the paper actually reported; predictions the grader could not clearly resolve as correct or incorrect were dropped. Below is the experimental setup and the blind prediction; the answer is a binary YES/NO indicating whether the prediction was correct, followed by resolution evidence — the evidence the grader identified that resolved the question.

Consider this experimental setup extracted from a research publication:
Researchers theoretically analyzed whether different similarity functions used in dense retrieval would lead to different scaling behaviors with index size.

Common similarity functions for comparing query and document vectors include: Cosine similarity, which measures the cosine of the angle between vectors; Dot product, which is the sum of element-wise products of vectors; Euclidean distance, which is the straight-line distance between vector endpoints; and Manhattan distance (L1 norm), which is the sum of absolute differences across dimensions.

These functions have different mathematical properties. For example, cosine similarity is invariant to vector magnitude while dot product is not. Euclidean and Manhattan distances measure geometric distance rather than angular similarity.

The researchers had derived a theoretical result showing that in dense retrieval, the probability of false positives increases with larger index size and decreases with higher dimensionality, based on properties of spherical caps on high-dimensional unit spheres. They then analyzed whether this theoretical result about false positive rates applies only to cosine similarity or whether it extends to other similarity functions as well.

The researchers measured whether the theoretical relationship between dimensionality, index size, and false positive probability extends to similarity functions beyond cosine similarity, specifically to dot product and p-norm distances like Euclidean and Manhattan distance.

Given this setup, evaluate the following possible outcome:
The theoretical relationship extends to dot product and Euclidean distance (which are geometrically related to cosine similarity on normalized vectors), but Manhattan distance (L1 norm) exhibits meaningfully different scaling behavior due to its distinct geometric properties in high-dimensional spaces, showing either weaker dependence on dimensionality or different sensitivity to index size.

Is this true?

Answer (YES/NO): NO